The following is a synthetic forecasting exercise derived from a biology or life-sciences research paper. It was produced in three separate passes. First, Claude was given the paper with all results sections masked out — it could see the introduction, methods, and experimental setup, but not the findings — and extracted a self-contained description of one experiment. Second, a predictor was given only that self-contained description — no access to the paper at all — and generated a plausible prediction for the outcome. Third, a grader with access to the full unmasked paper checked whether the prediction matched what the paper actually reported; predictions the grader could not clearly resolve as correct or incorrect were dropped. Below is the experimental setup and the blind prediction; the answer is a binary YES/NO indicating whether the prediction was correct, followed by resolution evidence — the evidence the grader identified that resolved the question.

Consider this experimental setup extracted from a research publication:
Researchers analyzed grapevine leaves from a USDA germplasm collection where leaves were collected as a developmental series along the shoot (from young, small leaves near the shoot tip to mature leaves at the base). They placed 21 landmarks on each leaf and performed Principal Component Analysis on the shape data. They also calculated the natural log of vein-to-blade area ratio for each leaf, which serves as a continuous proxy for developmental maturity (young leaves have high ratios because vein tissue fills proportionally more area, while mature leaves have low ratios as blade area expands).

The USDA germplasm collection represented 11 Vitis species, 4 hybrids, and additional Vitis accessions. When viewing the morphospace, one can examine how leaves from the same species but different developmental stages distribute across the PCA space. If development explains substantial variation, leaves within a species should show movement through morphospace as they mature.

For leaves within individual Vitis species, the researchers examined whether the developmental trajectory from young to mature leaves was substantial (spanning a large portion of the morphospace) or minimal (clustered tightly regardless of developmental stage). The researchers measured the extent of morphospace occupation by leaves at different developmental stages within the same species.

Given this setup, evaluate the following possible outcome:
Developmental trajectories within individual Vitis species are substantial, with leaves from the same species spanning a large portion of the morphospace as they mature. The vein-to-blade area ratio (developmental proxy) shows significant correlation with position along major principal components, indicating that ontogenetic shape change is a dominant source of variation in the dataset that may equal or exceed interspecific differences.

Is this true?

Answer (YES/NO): YES